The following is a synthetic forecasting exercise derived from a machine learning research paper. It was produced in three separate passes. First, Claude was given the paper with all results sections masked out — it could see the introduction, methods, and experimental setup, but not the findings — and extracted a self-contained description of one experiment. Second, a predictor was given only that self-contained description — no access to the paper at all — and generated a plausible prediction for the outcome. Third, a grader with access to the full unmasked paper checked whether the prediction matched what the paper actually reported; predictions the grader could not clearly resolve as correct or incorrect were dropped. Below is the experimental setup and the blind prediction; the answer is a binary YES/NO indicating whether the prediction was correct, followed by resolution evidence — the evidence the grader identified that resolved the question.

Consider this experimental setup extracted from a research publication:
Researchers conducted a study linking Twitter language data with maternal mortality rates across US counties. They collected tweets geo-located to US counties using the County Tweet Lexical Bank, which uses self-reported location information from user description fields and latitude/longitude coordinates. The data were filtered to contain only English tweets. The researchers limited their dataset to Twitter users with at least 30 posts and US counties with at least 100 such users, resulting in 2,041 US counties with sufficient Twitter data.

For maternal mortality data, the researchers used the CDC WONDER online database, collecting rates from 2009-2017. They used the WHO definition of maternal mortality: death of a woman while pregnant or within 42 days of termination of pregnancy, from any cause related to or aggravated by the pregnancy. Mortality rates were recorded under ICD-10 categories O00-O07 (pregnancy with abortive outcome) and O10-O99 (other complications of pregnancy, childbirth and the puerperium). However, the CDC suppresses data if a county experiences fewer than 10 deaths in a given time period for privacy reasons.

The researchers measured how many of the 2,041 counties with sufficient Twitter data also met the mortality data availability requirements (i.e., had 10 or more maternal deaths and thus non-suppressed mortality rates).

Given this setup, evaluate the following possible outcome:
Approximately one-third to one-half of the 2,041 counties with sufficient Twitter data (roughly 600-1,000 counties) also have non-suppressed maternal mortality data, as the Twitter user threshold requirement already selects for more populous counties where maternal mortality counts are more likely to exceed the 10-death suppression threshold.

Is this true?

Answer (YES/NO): NO